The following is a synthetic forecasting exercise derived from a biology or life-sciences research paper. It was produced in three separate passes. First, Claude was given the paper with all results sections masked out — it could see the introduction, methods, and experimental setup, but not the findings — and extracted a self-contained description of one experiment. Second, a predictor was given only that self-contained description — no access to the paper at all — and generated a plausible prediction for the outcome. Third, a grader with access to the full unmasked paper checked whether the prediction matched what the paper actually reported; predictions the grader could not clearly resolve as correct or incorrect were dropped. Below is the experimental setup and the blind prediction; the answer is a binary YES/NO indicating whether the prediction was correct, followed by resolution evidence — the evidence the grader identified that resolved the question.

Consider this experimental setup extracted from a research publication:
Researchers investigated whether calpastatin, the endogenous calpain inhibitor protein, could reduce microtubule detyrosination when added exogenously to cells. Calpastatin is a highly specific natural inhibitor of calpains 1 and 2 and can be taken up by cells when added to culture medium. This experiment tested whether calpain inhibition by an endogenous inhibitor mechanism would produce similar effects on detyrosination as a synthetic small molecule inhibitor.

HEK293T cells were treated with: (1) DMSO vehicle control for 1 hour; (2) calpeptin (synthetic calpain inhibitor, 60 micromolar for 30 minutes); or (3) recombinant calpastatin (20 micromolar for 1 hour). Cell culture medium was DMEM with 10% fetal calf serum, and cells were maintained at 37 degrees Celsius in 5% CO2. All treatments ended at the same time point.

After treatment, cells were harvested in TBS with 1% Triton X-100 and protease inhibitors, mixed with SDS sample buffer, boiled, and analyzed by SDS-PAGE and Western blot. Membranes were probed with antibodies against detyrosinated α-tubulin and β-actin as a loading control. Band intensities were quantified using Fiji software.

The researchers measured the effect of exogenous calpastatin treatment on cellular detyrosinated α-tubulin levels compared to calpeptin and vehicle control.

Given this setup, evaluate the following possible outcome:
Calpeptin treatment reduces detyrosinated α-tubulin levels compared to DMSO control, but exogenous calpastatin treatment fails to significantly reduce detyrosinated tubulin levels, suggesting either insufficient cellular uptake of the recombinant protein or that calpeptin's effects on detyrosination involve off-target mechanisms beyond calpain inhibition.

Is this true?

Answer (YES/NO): NO